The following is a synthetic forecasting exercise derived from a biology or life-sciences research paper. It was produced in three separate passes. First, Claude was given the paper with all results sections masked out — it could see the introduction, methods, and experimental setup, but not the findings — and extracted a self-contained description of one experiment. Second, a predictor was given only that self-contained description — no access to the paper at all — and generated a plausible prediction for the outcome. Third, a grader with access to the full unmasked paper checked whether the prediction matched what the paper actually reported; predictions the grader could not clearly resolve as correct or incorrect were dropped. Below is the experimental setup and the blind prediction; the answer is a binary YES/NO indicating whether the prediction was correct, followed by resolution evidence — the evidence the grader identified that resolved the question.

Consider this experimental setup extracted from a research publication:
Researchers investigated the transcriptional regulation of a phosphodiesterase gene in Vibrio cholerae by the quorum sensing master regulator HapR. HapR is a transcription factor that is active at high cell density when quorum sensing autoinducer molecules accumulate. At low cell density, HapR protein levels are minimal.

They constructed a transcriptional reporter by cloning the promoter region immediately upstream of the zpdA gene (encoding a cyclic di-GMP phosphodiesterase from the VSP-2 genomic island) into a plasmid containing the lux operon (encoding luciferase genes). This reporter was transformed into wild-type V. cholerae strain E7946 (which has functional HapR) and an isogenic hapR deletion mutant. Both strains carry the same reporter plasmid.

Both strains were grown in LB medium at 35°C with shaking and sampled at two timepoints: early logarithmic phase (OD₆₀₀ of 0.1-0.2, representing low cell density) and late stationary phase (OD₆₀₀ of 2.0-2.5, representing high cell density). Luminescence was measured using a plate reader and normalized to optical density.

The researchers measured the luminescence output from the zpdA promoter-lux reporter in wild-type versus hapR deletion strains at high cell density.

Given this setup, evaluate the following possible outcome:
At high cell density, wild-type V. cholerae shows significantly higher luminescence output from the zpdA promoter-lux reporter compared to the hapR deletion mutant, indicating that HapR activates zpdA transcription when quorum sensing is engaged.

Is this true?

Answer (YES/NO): NO